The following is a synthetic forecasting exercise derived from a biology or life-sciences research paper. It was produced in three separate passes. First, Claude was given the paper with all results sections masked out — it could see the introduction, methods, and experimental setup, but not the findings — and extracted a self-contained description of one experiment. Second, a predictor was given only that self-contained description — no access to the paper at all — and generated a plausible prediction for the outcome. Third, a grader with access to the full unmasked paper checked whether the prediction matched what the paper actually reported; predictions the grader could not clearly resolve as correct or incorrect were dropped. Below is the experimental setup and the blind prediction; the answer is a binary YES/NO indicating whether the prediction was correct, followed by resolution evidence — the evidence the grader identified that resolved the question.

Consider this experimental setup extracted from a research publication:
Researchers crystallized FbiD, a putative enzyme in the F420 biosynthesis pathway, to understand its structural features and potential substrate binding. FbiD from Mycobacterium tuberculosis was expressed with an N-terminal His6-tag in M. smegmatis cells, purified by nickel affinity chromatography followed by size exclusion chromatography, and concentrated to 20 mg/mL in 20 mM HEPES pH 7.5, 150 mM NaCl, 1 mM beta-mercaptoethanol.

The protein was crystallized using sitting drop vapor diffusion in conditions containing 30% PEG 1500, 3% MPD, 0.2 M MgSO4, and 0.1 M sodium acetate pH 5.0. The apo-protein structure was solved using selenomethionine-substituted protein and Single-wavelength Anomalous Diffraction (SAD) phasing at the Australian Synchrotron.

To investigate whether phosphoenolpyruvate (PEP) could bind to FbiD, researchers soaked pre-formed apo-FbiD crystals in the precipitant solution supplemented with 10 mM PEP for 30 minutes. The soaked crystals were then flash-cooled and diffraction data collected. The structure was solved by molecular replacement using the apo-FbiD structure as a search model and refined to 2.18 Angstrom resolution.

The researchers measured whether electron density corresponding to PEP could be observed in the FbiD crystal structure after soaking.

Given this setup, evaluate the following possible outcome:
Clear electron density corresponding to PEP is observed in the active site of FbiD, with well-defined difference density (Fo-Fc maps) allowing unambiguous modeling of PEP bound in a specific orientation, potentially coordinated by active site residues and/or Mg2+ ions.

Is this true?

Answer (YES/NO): YES